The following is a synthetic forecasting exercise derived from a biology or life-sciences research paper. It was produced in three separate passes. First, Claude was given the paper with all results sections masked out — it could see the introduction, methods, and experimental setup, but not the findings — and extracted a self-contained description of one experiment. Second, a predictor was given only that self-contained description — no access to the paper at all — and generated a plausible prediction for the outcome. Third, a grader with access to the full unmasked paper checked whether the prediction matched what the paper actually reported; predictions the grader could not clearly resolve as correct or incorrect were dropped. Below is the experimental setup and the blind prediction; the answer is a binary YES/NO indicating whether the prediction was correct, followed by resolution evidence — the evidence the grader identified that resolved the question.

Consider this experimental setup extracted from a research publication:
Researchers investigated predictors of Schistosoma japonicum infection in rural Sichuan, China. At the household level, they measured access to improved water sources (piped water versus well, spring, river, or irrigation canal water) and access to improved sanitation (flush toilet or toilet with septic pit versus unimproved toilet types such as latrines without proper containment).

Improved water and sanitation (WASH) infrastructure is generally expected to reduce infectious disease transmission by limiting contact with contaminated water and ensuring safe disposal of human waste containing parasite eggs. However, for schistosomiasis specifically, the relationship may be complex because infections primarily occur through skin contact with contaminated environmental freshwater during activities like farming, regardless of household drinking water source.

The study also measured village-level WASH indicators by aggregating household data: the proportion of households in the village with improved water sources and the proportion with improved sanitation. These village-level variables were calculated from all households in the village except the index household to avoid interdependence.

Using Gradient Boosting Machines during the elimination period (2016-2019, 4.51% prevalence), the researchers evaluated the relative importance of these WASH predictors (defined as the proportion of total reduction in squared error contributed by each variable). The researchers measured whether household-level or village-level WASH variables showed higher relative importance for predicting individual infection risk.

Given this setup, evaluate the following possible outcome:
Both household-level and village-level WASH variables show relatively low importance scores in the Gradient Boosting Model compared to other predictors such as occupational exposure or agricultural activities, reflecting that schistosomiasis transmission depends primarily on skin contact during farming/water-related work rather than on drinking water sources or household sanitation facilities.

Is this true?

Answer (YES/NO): NO